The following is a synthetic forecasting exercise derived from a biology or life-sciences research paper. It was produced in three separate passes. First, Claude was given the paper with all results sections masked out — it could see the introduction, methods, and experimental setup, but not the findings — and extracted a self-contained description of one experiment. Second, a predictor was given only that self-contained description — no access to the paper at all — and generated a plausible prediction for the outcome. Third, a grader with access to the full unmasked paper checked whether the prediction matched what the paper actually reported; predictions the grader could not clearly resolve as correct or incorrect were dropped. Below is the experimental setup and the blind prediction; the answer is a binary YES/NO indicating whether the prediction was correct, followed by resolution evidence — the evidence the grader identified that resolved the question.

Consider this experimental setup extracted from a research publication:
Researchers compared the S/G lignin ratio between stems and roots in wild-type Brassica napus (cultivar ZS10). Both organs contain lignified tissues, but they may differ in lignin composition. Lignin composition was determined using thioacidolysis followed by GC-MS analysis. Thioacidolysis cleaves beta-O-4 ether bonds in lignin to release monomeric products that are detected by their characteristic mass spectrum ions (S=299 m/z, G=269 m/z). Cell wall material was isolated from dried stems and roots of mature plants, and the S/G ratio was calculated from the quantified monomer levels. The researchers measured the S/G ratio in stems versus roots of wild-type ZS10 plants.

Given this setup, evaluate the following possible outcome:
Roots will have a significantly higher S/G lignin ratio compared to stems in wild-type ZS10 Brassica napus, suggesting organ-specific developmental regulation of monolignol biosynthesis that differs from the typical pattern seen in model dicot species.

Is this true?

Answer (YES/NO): NO